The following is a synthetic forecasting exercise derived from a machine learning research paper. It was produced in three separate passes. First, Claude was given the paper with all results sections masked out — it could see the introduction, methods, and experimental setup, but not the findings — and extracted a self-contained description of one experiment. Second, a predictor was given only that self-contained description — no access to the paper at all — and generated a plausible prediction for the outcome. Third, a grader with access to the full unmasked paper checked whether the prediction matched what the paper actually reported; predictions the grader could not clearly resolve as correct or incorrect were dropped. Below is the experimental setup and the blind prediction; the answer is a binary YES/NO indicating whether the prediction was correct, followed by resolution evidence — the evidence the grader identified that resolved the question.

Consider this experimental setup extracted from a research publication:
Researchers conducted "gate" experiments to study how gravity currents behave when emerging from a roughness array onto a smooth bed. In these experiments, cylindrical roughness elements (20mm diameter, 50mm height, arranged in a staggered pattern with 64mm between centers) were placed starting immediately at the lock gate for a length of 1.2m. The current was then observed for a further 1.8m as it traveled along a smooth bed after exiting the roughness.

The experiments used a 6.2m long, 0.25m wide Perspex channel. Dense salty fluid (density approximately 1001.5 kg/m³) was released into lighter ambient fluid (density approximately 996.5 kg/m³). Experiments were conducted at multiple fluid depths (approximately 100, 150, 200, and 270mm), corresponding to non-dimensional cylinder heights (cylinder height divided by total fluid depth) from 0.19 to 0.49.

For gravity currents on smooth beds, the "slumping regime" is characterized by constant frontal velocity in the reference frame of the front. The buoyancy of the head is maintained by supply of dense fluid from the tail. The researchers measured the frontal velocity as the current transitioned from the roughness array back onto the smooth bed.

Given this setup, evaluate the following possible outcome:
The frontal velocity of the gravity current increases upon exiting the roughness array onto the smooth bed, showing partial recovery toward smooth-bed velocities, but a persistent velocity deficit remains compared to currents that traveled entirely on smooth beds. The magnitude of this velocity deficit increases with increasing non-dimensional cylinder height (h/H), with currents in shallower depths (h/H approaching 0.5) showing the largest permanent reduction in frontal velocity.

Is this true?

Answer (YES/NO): YES